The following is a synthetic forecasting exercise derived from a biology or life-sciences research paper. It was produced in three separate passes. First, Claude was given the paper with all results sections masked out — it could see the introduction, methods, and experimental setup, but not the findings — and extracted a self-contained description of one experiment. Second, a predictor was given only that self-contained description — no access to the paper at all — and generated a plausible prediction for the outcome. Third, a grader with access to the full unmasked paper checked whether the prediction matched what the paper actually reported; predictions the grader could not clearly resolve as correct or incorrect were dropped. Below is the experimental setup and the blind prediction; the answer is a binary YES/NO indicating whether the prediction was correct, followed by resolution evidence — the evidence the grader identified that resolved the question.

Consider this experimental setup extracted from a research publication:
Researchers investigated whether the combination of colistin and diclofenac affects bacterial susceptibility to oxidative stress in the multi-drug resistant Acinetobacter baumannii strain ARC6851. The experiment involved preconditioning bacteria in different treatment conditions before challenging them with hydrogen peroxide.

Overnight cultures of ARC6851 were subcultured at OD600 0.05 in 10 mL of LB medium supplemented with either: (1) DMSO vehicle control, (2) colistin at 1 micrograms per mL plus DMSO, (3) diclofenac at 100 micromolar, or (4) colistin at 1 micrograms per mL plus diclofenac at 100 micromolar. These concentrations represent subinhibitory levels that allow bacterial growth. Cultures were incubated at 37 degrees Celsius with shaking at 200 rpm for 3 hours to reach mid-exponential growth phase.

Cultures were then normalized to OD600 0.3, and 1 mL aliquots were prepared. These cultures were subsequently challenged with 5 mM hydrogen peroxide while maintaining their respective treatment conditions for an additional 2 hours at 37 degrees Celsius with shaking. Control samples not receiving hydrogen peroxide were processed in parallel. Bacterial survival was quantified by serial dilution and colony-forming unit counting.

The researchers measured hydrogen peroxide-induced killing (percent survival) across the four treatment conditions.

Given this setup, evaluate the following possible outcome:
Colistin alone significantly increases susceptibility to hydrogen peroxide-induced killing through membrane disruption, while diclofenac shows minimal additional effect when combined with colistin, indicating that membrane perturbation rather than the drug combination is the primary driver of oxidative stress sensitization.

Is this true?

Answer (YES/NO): NO